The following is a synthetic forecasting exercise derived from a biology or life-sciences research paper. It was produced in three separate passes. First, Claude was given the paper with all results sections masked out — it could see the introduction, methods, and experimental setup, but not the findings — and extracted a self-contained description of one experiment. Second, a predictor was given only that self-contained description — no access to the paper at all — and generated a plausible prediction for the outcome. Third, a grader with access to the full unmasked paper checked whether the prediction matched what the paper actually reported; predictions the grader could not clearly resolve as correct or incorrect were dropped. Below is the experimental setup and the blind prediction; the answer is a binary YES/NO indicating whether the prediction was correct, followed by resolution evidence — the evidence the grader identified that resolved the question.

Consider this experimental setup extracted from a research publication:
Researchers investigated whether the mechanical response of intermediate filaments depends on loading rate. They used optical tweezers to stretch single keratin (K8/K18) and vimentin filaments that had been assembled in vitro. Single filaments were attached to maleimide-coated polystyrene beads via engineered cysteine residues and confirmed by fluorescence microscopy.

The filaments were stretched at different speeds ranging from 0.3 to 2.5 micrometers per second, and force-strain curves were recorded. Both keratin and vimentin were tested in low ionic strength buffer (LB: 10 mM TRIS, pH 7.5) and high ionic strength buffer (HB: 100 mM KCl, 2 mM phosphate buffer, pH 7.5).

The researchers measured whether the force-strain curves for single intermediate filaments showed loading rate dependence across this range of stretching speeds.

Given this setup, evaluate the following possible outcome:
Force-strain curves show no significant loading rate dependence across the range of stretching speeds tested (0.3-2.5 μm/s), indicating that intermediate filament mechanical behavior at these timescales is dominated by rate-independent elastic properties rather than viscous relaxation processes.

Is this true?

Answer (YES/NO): NO